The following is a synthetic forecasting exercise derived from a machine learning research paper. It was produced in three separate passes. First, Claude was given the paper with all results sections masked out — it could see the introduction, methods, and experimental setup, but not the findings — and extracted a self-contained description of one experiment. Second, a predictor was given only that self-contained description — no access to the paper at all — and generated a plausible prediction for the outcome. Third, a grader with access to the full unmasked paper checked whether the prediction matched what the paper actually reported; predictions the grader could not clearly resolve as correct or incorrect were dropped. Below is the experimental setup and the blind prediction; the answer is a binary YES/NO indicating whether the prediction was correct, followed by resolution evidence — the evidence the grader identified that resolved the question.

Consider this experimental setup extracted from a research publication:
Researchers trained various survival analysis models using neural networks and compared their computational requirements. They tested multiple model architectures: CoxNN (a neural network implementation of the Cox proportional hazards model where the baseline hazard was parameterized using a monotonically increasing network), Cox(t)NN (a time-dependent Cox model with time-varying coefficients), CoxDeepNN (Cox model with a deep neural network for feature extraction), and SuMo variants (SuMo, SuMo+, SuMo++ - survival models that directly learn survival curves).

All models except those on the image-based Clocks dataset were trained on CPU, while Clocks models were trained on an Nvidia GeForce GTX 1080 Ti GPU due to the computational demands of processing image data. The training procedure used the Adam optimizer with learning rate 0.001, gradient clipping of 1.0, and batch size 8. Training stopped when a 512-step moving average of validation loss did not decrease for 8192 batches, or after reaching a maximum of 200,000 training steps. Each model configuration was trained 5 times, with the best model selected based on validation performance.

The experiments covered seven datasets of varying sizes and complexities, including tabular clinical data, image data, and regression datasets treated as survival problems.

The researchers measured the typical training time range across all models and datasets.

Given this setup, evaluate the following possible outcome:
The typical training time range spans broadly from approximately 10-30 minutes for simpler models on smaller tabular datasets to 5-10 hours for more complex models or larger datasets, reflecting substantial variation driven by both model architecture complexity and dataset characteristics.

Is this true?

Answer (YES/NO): NO